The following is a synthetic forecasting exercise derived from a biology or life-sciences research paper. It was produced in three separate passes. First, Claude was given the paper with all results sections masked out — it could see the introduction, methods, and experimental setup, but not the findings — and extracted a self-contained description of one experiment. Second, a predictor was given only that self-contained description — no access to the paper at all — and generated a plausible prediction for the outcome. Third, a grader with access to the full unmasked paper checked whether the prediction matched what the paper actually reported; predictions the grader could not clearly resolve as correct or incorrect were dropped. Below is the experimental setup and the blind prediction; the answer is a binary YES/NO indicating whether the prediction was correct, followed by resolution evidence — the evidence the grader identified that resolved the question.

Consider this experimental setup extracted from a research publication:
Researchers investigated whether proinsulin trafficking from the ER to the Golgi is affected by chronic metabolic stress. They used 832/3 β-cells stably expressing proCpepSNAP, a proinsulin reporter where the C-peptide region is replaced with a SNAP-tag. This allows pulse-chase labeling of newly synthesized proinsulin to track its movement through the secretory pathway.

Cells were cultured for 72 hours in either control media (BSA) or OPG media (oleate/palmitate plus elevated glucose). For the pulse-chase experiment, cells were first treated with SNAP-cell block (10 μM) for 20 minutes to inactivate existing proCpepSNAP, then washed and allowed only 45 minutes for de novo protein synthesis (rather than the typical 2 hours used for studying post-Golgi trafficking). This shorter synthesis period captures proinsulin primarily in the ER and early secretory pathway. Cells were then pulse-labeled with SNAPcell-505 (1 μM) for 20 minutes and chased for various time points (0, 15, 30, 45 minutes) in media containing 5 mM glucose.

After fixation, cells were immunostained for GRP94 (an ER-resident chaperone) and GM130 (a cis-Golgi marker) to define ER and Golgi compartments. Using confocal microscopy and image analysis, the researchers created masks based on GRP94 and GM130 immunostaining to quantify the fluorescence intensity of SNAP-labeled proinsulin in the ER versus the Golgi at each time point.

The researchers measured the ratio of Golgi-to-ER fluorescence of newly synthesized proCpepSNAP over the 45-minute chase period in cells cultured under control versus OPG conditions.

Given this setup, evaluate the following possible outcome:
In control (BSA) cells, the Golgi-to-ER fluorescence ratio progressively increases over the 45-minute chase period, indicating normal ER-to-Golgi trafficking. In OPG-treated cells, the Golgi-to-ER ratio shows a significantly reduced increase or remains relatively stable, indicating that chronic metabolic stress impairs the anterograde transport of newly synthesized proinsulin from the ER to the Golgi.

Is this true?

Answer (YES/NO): YES